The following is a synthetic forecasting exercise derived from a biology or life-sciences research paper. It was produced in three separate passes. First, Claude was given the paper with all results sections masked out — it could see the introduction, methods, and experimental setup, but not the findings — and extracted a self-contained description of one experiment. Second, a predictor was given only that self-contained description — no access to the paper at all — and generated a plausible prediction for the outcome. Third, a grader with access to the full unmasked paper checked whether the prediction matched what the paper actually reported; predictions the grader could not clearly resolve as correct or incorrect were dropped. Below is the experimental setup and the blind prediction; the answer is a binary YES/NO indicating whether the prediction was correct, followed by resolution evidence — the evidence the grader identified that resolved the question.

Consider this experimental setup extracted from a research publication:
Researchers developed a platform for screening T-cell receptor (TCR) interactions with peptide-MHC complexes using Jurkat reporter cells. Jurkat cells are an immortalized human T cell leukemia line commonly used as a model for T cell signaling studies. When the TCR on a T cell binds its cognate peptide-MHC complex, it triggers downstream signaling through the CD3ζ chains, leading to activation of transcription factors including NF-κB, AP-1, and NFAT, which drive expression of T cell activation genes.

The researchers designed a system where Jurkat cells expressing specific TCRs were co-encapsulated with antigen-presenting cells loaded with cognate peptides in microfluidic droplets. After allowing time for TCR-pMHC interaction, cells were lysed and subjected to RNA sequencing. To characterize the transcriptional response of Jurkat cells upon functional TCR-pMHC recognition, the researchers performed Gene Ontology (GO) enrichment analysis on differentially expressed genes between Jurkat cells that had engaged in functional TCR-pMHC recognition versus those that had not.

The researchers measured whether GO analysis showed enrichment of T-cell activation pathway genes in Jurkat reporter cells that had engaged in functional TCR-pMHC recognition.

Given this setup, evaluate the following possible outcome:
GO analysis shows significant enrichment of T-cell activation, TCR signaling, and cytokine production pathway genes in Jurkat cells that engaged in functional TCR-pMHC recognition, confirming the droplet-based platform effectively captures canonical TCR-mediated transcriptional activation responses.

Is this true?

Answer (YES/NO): NO